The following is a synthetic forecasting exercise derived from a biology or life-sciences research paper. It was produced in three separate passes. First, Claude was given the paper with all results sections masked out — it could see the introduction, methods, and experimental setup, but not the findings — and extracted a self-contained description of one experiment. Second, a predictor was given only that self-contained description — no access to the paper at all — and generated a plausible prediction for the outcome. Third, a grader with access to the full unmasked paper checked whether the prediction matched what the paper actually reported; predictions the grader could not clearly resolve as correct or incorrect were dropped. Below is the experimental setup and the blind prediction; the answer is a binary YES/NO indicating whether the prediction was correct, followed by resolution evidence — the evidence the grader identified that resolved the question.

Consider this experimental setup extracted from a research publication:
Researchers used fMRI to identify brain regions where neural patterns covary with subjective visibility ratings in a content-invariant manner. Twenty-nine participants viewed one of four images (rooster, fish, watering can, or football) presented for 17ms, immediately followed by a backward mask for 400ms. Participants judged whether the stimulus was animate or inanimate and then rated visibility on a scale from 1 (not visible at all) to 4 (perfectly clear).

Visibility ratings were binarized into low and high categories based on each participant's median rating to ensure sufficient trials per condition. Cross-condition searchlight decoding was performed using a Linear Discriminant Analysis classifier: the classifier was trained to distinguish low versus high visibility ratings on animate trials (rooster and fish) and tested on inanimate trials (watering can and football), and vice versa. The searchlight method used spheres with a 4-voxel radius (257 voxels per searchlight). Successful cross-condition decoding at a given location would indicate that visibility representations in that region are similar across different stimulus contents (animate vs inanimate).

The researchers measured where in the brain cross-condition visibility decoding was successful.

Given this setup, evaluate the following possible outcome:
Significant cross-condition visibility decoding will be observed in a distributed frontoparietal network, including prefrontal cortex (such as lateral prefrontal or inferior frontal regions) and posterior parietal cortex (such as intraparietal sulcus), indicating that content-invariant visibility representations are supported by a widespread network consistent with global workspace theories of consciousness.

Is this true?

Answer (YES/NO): YES